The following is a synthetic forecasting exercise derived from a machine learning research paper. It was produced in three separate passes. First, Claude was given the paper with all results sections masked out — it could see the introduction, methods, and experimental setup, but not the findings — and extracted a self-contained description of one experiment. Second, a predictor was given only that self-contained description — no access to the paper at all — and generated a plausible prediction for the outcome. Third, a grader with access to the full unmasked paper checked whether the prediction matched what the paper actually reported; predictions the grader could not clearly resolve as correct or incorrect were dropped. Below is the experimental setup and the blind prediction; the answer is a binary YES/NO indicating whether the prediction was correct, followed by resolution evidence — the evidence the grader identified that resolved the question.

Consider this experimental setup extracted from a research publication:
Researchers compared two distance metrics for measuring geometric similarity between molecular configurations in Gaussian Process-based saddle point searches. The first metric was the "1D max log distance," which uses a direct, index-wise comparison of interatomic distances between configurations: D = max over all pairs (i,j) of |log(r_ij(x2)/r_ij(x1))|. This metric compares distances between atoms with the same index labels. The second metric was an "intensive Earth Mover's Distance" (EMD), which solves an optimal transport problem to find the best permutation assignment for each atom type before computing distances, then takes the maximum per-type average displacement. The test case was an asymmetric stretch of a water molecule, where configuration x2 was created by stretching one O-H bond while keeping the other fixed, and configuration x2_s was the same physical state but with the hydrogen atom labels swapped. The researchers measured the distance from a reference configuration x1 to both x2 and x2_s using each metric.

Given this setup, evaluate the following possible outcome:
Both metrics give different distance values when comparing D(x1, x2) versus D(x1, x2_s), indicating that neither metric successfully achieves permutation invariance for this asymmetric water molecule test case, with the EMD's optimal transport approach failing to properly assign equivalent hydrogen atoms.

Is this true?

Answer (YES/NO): NO